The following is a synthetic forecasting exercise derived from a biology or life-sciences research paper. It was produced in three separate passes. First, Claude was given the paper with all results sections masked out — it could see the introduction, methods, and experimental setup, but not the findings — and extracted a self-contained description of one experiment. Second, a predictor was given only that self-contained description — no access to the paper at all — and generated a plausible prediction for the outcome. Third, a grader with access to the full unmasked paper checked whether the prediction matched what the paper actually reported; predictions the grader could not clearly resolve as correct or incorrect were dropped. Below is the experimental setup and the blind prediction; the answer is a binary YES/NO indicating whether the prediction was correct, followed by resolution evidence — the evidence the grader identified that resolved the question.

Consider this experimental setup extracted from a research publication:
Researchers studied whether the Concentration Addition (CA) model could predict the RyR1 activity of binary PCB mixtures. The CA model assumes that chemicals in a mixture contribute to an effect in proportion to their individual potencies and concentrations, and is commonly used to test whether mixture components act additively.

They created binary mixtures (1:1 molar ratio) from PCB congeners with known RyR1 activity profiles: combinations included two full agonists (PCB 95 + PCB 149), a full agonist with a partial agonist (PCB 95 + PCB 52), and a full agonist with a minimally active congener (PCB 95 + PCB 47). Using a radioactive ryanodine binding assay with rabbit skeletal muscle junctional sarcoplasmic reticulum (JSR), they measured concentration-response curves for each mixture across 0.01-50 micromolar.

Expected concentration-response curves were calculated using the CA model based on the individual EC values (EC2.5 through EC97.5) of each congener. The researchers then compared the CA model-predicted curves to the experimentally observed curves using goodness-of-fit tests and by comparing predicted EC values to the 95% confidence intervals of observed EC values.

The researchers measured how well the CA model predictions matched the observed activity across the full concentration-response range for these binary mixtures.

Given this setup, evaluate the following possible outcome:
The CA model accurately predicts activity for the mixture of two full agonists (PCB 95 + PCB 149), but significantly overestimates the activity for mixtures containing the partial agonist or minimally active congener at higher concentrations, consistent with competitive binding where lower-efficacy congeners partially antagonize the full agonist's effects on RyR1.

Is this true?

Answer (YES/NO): NO